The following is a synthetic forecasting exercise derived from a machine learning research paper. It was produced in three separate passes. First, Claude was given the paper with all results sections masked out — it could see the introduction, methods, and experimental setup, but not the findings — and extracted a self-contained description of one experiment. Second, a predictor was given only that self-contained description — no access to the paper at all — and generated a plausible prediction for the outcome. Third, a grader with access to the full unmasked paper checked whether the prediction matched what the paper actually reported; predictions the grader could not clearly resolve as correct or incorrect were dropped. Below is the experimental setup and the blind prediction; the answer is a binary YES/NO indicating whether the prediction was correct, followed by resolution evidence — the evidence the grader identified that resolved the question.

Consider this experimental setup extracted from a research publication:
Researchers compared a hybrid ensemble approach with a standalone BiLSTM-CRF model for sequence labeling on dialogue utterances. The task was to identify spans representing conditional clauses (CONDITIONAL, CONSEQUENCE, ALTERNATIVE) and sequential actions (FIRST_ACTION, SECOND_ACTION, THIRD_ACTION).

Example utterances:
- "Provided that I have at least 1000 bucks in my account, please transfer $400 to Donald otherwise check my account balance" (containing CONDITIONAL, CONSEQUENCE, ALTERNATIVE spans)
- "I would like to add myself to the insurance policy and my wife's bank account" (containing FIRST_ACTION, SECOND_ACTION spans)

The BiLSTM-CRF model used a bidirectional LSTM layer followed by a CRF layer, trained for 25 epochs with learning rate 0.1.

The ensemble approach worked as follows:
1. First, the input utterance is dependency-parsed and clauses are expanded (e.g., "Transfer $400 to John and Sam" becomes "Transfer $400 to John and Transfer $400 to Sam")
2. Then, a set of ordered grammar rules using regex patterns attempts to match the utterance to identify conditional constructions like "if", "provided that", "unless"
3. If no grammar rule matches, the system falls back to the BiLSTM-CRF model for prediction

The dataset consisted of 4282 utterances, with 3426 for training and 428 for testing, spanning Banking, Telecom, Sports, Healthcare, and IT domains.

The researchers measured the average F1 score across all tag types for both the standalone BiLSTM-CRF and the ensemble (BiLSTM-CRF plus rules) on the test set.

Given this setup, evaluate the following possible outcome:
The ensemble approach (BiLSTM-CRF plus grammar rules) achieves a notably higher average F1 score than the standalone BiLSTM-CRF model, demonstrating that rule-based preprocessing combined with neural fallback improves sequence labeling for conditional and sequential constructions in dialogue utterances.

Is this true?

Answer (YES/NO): NO